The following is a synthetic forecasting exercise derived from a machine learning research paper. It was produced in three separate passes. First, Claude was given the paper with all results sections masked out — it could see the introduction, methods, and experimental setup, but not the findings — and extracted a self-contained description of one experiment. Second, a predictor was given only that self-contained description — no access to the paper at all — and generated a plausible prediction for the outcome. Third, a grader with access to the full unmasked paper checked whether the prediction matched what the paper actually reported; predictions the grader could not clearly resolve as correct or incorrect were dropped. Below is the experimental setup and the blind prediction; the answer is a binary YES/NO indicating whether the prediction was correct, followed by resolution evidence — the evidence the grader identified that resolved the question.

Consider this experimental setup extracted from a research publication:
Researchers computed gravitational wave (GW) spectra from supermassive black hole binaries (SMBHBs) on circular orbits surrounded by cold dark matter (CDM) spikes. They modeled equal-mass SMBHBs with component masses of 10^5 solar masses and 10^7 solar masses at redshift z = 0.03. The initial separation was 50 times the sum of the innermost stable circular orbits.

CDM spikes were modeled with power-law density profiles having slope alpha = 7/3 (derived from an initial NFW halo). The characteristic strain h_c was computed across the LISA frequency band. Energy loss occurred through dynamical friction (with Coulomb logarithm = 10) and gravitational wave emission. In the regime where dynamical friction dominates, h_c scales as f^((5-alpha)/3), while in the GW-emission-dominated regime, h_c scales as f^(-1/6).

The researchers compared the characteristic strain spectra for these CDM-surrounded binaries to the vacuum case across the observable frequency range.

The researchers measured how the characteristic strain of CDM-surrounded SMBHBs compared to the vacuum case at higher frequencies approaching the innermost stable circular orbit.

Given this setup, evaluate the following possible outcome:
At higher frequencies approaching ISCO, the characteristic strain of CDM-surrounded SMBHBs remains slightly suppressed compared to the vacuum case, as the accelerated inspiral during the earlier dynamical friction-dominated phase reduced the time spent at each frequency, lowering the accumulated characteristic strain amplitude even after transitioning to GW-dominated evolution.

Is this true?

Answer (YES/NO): NO